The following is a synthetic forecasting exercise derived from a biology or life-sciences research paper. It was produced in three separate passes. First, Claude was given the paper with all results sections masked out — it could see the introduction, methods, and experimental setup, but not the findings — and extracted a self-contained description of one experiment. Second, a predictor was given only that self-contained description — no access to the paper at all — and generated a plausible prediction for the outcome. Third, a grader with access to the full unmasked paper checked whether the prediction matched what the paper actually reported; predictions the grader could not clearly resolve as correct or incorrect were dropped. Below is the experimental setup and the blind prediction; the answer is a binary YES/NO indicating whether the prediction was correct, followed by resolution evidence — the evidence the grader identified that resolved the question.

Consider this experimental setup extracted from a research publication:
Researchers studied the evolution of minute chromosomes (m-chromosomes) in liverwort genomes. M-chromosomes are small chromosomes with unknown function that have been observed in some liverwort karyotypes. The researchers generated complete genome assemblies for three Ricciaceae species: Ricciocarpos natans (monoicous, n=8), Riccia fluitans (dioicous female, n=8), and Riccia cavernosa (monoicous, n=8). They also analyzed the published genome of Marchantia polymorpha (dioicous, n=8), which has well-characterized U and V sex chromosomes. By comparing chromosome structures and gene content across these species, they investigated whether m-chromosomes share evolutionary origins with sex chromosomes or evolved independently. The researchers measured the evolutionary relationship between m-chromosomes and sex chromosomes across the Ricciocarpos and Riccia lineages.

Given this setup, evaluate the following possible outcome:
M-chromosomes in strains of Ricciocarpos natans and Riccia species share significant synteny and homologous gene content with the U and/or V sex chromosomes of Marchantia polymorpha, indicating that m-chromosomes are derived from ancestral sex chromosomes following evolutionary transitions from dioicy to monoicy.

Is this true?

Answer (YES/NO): NO